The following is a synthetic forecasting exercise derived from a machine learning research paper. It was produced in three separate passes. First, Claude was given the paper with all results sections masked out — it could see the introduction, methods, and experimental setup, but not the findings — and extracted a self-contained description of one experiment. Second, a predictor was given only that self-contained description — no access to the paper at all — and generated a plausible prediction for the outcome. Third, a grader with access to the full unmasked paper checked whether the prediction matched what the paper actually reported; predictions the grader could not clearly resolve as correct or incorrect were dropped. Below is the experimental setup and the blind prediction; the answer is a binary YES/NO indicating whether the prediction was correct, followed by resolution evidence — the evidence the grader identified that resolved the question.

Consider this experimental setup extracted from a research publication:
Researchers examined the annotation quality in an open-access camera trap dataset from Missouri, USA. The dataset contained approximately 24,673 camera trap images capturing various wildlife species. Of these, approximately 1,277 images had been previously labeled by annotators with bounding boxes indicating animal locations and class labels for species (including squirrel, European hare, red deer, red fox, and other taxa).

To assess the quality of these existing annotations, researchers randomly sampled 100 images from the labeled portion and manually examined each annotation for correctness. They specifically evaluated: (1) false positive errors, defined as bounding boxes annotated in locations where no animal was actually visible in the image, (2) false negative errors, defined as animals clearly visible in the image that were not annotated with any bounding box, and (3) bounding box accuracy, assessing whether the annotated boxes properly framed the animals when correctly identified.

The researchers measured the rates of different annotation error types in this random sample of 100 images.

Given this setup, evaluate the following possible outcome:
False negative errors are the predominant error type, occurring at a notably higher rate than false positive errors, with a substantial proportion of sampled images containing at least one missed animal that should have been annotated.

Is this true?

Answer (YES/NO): NO